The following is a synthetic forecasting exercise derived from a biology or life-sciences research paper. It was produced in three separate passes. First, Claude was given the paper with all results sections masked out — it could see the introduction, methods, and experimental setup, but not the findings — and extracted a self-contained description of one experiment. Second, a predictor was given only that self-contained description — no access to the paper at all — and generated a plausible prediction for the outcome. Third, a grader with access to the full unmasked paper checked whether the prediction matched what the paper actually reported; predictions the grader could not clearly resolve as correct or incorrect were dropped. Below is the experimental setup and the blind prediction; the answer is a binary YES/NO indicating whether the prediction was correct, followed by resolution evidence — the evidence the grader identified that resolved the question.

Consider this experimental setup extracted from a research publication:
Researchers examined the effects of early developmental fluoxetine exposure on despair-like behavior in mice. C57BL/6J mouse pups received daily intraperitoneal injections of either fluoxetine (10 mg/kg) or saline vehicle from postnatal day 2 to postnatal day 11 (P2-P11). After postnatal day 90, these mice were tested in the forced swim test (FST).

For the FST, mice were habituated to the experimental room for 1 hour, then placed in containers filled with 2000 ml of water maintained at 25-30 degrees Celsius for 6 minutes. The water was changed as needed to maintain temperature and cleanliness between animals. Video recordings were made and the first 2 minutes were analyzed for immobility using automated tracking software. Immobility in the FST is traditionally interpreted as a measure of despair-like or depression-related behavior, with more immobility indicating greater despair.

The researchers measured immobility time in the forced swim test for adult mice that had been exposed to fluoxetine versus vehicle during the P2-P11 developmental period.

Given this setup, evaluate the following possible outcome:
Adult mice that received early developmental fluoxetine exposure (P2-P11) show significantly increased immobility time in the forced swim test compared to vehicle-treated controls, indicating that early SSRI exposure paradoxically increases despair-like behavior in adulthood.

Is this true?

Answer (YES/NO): NO